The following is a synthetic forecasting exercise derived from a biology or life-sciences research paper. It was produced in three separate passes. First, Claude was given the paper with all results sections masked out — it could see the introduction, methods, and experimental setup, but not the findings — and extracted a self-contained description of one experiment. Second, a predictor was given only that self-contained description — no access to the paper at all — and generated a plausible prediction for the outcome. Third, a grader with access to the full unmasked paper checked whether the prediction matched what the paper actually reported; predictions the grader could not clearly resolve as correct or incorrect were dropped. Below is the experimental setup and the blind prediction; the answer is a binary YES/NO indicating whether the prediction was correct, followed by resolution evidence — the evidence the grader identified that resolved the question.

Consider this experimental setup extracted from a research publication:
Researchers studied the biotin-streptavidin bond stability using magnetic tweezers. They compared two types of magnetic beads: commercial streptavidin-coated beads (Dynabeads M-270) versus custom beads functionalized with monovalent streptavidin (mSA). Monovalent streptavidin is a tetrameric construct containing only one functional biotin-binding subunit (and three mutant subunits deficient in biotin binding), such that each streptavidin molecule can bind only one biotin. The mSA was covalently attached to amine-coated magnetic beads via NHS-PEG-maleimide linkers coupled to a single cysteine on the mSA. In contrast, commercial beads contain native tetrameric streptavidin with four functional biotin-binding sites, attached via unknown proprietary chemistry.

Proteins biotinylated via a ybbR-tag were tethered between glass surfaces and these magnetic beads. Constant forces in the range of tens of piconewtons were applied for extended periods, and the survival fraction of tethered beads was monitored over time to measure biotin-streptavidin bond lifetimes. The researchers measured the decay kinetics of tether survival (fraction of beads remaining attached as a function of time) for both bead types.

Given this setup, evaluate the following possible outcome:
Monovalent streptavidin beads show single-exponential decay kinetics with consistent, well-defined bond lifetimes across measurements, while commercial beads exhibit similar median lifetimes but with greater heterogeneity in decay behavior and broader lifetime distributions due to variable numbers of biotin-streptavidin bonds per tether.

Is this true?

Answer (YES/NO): NO